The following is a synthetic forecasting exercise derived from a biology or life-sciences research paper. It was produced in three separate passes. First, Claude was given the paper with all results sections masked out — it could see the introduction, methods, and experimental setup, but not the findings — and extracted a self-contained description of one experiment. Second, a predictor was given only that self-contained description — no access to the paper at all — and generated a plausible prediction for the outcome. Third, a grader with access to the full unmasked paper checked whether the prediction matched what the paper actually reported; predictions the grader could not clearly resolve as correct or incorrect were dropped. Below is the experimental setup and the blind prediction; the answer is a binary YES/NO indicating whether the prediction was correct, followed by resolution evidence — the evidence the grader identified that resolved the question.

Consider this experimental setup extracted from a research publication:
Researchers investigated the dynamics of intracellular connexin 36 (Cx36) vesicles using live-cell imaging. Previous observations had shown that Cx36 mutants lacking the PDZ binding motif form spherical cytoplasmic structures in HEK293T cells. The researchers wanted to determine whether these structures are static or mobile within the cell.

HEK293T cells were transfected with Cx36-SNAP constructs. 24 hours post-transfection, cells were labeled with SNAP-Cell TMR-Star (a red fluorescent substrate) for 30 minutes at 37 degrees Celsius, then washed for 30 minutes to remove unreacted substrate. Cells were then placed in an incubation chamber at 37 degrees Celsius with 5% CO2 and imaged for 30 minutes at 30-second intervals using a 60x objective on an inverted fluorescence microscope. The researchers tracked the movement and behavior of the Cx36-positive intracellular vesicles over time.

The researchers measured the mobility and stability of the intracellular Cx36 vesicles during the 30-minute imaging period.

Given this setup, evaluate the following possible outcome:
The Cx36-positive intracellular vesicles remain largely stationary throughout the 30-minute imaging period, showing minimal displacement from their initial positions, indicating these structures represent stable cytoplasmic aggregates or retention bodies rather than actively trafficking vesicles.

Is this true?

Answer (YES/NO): YES